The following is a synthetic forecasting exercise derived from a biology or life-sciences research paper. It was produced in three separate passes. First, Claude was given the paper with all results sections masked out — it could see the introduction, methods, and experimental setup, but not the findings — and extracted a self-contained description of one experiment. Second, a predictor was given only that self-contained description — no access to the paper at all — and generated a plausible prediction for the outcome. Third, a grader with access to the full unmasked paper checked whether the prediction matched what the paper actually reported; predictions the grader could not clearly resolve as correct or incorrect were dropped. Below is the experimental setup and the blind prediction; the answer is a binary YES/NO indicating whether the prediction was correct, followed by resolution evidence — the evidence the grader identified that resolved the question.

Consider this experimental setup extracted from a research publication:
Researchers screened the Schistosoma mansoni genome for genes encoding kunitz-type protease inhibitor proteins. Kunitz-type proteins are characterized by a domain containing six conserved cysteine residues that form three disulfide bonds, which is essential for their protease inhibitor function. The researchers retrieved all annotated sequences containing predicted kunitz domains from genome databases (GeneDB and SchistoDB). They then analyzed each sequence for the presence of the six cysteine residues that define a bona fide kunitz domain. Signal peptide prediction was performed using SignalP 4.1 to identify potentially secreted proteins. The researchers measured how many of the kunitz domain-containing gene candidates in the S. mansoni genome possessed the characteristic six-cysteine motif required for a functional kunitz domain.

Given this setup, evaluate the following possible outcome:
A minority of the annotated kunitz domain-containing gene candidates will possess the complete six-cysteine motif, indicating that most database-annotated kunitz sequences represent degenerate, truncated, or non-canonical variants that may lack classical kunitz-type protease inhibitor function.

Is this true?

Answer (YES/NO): YES